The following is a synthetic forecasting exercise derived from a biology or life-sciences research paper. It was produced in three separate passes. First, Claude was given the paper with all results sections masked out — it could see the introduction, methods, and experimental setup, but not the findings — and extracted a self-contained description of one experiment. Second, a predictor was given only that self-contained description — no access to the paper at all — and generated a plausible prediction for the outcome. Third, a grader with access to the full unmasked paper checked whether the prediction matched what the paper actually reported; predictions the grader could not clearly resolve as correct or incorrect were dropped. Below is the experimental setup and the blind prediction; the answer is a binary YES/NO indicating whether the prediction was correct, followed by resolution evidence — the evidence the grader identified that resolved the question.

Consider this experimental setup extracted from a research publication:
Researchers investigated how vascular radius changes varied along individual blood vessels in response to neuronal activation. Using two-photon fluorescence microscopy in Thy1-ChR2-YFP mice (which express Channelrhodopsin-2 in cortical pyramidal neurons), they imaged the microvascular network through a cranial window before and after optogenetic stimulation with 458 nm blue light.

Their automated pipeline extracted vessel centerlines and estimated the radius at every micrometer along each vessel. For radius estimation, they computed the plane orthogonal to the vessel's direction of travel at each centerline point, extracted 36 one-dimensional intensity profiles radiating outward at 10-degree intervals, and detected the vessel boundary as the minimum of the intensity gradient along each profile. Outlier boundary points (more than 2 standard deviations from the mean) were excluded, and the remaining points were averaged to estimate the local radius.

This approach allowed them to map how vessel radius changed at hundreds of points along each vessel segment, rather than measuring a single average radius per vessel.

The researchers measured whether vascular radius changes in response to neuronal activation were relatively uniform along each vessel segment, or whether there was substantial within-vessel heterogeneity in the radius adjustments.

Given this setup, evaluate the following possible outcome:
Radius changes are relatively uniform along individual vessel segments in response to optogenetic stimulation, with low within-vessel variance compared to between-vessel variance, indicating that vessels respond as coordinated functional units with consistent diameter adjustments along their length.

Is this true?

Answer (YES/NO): NO